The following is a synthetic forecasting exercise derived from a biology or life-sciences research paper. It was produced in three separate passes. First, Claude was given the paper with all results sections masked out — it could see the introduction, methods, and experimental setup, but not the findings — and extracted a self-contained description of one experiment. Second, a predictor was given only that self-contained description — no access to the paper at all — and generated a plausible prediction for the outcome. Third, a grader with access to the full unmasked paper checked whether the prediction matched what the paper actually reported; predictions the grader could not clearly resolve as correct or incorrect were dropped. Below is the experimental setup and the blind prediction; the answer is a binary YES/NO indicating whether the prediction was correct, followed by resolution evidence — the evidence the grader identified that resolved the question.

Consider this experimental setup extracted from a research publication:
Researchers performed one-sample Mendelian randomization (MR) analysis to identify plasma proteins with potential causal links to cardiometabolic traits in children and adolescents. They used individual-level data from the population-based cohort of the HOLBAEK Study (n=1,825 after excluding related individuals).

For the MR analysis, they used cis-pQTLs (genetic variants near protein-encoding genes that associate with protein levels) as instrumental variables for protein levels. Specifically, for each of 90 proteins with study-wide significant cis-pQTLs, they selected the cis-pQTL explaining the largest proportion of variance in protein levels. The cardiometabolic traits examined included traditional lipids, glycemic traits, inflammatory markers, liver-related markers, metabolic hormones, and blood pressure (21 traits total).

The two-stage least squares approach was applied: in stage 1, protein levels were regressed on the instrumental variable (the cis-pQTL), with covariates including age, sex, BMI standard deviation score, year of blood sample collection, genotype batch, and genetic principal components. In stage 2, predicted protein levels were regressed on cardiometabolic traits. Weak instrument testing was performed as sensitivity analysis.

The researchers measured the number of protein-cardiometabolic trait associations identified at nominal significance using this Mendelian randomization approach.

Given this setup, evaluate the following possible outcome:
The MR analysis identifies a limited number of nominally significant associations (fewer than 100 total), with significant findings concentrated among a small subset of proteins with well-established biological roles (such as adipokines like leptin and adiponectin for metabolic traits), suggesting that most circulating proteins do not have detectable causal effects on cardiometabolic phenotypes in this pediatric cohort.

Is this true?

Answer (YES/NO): NO